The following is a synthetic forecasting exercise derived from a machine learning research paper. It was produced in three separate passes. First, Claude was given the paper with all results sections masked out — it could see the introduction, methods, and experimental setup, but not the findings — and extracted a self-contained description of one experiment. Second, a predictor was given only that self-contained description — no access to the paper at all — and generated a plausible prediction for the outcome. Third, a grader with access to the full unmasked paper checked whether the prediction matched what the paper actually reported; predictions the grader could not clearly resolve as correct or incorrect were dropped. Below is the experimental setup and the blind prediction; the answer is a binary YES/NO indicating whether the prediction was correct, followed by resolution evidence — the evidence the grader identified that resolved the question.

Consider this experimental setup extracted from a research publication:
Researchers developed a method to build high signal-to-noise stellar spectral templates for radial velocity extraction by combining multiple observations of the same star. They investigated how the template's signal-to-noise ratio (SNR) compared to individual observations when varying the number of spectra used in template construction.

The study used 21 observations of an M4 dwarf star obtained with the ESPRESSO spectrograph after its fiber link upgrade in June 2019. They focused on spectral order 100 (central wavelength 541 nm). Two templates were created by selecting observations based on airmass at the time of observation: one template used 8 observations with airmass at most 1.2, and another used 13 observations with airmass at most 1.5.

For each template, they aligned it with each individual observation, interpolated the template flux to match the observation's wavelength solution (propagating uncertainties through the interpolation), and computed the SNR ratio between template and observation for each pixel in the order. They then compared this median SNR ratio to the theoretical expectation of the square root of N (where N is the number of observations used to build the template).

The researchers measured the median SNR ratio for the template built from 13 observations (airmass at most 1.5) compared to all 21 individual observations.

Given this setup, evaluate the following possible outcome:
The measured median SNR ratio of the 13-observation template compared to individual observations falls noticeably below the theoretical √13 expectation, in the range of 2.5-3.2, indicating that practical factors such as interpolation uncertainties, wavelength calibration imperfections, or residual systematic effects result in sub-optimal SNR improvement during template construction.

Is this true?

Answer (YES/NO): NO